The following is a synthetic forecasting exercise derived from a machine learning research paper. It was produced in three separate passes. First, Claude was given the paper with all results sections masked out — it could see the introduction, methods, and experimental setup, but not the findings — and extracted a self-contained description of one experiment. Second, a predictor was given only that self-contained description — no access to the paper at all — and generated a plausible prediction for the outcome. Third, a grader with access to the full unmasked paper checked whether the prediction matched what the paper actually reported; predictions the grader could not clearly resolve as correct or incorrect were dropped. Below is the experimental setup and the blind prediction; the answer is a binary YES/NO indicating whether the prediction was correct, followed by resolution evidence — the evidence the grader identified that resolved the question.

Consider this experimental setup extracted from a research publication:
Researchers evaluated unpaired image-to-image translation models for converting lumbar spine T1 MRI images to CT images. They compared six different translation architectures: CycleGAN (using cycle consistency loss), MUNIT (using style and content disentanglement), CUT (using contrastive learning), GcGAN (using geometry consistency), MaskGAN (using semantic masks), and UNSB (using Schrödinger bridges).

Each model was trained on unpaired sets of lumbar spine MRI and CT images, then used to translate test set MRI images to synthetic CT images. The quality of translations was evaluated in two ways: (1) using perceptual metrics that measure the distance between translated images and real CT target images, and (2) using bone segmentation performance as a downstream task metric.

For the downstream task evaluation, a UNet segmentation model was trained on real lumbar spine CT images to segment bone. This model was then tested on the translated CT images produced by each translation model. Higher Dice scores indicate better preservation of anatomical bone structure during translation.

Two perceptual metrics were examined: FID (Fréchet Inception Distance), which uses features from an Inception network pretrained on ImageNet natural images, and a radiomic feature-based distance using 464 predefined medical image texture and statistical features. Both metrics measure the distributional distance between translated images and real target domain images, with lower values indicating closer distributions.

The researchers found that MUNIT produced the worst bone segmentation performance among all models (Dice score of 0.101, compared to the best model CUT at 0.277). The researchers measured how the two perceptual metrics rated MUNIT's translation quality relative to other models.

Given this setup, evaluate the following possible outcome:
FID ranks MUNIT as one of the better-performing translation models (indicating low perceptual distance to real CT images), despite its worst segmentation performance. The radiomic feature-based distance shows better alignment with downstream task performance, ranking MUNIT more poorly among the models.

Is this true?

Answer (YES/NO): YES